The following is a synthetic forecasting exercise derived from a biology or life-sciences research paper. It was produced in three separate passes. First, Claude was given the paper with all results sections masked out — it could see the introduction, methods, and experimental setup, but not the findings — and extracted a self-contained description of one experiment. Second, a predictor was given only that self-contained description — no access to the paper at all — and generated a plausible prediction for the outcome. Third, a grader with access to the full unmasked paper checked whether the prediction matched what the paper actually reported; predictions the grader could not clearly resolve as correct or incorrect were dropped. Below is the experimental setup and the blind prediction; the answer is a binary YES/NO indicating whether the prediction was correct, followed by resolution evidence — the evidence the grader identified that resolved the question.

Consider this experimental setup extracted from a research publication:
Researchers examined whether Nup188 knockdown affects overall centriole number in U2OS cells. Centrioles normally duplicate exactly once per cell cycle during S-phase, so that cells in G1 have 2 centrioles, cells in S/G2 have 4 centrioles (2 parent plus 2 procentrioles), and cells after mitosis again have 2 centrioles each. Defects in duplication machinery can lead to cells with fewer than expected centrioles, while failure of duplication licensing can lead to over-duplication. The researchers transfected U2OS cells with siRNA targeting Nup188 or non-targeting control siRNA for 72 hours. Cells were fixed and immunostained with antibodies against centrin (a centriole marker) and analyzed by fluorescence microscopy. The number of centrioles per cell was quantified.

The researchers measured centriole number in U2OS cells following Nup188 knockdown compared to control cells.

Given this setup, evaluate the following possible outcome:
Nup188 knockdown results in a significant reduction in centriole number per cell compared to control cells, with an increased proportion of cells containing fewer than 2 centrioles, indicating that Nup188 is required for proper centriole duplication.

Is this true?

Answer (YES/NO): YES